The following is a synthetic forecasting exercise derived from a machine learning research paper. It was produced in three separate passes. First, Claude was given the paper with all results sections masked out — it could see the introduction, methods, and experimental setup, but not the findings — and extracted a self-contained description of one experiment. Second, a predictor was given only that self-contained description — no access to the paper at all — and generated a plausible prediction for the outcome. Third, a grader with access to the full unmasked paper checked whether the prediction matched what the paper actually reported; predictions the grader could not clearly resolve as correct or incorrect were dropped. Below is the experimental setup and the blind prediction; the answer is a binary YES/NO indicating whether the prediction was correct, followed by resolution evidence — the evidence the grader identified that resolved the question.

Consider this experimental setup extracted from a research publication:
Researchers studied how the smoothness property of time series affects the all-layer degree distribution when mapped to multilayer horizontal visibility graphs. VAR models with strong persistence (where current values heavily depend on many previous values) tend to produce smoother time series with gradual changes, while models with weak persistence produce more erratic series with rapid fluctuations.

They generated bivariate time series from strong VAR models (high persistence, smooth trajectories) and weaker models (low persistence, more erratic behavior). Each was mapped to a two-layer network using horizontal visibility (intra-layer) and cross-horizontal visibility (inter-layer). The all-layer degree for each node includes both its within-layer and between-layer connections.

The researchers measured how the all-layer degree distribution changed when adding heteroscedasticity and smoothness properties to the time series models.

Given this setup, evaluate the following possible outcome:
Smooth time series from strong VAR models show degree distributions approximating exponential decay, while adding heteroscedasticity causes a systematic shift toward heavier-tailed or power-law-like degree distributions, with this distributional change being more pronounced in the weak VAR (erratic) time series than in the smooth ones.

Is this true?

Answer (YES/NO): NO